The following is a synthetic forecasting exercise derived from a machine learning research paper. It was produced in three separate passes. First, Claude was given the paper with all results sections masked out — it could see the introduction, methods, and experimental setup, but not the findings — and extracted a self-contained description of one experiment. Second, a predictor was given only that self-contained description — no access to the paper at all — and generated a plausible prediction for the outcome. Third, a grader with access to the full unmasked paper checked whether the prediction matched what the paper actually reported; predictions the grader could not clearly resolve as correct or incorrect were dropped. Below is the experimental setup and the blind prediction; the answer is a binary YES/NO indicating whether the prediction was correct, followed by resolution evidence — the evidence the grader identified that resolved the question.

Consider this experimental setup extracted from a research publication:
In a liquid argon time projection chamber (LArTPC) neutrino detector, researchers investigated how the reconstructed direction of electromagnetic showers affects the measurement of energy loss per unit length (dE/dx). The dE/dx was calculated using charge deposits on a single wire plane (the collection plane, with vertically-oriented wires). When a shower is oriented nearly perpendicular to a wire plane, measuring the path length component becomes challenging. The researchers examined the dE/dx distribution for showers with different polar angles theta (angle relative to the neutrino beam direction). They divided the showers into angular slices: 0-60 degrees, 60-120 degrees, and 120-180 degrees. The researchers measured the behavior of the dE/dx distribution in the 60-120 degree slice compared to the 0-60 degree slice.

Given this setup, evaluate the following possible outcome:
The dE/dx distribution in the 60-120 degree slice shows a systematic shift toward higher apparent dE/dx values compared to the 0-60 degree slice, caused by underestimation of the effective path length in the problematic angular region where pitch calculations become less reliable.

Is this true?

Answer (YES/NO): NO